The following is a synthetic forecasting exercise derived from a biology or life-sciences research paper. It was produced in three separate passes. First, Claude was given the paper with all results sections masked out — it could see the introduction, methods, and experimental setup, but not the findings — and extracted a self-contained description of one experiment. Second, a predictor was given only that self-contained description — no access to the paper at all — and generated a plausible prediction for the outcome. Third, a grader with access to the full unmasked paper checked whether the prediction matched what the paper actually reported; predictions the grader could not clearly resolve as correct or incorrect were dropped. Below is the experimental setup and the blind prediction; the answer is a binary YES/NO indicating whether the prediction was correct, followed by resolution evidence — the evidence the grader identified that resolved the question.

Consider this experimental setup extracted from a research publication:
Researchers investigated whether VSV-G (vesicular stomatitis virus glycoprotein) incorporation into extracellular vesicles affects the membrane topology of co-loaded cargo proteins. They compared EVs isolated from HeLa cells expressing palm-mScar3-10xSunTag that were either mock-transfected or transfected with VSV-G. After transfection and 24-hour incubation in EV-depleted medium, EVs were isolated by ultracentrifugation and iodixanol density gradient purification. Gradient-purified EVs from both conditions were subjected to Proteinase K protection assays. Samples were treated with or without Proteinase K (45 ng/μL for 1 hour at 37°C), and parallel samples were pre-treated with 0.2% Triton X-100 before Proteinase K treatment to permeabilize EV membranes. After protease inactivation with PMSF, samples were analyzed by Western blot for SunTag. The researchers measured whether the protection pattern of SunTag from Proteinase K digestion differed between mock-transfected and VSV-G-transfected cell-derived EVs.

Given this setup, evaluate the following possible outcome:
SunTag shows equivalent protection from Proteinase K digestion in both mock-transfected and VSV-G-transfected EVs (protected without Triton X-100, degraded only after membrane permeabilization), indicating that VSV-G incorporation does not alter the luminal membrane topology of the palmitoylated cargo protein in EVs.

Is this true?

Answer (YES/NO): YES